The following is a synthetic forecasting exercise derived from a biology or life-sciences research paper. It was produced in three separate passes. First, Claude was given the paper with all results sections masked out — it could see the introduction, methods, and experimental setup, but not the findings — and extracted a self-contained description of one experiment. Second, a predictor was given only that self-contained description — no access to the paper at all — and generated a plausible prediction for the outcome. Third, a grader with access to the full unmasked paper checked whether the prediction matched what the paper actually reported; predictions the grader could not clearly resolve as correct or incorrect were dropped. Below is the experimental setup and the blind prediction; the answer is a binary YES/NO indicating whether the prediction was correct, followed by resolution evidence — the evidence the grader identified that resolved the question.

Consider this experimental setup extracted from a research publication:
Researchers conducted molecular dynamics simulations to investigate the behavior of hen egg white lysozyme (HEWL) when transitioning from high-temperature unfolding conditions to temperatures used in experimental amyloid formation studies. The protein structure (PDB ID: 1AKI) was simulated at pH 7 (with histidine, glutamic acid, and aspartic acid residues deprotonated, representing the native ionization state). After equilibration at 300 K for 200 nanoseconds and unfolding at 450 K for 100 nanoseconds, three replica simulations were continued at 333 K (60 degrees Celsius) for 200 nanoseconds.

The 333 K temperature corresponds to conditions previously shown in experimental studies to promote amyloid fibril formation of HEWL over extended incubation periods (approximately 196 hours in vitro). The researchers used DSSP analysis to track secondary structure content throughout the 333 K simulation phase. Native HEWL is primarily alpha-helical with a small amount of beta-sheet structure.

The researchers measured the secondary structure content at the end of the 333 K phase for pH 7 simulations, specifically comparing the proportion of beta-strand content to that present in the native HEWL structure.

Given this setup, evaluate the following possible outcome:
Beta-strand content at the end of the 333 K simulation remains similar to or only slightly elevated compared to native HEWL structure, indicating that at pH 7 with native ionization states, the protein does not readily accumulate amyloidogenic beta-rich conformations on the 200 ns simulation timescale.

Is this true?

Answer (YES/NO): NO